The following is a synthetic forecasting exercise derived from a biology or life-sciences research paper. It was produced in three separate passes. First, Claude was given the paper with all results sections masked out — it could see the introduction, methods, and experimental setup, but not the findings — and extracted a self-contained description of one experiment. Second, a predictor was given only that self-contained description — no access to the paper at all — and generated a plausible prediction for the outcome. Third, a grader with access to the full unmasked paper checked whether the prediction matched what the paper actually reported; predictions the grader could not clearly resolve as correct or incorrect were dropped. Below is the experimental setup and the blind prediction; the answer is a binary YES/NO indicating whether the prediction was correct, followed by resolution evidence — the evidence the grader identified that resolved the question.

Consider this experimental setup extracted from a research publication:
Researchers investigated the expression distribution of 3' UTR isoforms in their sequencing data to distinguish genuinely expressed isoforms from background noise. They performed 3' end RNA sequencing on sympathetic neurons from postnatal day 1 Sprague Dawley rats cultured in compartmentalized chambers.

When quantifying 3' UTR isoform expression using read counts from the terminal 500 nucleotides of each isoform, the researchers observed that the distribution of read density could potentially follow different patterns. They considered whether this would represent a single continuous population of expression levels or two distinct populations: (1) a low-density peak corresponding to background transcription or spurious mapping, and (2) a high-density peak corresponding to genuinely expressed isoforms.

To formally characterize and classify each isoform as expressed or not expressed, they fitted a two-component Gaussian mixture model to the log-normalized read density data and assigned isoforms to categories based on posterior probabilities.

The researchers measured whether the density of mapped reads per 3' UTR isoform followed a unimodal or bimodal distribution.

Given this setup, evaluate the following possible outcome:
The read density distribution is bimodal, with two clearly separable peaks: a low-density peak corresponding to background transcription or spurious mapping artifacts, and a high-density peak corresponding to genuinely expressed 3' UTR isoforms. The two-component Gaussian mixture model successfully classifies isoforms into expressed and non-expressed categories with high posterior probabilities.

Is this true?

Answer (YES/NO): YES